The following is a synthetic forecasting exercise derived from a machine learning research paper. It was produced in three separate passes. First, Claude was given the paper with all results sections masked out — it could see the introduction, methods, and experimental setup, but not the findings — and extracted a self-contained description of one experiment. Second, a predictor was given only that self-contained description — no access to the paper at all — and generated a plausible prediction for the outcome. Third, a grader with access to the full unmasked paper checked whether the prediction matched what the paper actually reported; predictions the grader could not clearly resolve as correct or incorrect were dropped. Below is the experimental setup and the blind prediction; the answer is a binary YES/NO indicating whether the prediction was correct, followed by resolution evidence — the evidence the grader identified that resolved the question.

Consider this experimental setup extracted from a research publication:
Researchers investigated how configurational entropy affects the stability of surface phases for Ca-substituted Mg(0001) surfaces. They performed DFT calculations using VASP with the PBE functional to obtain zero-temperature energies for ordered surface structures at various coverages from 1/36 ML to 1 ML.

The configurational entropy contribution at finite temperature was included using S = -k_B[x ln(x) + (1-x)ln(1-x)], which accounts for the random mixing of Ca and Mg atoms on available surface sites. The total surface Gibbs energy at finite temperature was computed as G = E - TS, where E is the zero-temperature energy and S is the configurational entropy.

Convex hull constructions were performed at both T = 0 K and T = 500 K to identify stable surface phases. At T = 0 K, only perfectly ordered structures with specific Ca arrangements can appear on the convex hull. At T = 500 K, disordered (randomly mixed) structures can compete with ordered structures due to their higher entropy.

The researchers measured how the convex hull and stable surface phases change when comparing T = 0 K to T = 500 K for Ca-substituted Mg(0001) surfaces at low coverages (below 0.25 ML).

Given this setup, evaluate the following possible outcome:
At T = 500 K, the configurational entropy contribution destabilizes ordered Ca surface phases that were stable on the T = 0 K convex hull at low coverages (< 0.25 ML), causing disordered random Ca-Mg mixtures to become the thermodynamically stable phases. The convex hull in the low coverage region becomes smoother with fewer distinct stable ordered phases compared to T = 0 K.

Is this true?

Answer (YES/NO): YES